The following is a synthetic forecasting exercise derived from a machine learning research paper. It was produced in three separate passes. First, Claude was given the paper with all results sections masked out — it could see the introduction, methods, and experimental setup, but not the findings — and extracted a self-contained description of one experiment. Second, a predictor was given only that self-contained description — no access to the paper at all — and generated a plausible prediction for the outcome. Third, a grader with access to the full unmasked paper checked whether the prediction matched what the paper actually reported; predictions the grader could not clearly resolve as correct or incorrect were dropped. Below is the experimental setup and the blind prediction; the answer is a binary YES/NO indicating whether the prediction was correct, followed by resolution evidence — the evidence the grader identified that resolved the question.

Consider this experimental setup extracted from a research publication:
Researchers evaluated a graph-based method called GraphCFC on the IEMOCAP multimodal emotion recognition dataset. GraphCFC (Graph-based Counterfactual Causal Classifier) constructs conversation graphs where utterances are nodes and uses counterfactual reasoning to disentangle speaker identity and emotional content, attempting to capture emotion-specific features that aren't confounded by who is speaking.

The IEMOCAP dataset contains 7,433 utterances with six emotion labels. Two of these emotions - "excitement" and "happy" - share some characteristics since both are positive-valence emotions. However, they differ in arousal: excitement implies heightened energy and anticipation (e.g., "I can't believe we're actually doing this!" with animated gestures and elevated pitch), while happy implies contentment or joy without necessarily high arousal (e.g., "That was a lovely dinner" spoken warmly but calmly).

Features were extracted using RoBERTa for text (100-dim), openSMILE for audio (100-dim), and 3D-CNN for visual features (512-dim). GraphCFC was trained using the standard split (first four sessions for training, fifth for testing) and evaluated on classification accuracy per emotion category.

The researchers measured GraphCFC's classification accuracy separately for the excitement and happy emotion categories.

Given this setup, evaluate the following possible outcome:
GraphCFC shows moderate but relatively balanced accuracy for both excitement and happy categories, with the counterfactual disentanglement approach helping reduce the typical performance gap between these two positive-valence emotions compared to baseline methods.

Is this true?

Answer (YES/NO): NO